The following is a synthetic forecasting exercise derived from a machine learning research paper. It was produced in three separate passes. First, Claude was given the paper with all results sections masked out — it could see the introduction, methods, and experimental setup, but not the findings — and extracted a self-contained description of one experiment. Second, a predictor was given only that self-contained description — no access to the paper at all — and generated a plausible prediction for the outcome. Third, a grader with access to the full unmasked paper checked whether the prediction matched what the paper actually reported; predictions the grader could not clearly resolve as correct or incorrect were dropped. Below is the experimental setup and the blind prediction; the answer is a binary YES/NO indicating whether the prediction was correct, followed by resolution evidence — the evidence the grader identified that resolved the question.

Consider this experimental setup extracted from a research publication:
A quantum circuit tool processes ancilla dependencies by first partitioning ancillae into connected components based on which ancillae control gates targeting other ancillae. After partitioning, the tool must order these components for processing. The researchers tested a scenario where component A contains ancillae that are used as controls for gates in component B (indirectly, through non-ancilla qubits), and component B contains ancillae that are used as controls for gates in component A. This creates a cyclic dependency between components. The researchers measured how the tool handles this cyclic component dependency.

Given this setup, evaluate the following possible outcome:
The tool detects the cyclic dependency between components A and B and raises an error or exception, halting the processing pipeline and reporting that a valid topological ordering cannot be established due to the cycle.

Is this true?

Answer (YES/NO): NO